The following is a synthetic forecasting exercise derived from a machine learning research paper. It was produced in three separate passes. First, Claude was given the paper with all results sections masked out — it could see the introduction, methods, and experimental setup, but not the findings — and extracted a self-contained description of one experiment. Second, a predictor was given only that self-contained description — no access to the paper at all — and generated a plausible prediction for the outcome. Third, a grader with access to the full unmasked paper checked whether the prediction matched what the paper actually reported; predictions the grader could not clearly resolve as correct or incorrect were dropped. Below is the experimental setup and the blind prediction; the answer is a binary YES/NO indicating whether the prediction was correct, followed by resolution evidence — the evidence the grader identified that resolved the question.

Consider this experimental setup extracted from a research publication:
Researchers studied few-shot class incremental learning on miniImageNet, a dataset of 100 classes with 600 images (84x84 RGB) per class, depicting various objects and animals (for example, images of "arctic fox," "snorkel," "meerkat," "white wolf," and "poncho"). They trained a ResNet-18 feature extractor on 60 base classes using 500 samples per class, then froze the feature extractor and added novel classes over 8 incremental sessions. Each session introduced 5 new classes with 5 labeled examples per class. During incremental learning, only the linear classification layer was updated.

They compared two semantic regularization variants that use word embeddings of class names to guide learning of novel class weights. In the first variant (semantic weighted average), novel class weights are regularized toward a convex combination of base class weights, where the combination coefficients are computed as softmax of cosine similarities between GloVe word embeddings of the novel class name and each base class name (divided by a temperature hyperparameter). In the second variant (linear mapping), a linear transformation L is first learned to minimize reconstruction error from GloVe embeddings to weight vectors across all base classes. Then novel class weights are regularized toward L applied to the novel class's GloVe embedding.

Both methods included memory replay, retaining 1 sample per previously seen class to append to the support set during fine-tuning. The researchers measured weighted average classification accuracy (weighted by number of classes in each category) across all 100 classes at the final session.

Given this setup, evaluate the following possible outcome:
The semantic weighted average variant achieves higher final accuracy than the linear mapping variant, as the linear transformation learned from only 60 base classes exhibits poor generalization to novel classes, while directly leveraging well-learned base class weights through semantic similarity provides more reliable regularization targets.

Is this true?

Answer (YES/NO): YES